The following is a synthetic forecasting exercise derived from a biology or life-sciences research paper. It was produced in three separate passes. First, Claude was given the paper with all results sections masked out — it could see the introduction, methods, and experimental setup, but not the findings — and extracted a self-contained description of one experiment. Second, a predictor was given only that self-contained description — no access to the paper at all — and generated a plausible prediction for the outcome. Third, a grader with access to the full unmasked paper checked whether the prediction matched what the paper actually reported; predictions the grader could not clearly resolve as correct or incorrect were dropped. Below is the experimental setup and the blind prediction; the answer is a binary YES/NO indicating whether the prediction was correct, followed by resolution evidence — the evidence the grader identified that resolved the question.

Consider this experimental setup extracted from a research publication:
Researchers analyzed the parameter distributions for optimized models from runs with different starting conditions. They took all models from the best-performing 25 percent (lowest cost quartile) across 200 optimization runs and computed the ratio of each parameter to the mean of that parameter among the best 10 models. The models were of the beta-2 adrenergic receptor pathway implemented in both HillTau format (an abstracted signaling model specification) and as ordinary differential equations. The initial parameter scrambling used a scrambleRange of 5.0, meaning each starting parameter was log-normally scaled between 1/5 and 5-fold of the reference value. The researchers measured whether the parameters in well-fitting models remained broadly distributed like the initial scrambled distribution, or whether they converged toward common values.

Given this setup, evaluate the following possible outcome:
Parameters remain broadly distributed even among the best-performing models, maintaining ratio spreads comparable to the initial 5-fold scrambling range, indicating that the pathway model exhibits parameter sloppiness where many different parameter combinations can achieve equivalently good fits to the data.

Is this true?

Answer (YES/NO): NO